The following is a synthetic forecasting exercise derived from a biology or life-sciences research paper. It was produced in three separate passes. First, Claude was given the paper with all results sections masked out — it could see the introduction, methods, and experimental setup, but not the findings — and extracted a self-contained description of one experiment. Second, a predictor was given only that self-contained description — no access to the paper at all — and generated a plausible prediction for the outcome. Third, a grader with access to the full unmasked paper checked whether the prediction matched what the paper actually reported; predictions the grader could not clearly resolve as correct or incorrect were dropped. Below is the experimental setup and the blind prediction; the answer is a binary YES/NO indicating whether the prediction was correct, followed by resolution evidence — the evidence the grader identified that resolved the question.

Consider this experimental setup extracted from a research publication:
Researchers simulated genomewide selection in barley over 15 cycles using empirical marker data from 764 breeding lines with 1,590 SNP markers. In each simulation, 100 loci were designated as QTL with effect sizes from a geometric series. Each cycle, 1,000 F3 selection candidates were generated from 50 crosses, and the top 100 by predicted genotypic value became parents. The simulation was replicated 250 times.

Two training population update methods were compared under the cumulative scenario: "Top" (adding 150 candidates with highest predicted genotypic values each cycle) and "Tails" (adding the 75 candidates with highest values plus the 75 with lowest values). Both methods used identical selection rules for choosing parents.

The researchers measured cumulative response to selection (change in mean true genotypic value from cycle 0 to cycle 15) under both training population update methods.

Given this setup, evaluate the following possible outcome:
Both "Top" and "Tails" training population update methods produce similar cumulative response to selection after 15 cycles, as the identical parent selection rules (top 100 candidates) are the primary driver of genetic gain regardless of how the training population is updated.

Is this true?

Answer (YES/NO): NO